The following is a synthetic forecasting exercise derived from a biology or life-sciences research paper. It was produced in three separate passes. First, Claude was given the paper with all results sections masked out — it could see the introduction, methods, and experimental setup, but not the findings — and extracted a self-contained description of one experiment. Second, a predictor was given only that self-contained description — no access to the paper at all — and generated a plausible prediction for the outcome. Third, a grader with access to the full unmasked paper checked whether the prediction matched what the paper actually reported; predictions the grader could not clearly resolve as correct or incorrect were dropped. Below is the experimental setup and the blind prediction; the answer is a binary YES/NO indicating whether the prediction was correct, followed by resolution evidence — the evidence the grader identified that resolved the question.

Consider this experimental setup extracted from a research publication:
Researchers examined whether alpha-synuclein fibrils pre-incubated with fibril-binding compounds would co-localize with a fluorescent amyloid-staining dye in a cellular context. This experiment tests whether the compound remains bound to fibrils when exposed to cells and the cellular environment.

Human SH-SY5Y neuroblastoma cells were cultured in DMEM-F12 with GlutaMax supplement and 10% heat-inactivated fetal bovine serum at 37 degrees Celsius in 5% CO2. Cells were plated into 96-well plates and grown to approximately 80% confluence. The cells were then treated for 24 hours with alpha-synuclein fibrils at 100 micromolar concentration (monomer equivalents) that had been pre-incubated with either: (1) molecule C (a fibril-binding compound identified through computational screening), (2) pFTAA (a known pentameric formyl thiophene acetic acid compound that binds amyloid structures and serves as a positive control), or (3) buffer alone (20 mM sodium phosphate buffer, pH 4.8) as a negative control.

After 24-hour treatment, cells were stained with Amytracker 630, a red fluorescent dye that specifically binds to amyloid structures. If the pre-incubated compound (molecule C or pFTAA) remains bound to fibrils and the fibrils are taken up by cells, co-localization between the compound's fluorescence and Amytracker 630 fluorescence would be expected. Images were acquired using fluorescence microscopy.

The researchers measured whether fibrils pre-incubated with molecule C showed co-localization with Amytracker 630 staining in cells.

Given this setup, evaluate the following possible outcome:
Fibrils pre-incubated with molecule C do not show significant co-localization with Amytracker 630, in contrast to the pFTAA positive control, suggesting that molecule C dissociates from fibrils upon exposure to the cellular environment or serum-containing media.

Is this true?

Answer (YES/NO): NO